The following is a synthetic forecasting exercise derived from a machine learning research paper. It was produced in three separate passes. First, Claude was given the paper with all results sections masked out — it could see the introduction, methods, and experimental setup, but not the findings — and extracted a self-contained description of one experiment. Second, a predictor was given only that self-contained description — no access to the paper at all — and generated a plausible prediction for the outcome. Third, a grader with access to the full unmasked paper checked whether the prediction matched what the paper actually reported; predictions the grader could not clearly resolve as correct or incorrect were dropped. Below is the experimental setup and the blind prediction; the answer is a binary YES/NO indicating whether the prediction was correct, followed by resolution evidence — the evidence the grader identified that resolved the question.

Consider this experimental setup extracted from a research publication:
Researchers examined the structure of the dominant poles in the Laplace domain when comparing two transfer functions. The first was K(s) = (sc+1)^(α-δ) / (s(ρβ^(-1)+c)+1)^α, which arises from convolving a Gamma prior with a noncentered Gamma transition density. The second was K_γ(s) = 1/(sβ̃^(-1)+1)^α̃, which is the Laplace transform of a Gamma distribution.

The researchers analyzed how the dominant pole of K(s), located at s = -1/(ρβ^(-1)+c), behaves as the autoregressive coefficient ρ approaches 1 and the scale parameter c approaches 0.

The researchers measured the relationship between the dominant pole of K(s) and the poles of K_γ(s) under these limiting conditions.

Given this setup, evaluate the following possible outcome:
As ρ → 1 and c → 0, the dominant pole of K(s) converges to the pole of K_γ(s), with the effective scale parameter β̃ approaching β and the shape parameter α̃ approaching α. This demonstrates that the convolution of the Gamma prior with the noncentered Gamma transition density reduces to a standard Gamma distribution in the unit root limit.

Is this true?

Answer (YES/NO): NO